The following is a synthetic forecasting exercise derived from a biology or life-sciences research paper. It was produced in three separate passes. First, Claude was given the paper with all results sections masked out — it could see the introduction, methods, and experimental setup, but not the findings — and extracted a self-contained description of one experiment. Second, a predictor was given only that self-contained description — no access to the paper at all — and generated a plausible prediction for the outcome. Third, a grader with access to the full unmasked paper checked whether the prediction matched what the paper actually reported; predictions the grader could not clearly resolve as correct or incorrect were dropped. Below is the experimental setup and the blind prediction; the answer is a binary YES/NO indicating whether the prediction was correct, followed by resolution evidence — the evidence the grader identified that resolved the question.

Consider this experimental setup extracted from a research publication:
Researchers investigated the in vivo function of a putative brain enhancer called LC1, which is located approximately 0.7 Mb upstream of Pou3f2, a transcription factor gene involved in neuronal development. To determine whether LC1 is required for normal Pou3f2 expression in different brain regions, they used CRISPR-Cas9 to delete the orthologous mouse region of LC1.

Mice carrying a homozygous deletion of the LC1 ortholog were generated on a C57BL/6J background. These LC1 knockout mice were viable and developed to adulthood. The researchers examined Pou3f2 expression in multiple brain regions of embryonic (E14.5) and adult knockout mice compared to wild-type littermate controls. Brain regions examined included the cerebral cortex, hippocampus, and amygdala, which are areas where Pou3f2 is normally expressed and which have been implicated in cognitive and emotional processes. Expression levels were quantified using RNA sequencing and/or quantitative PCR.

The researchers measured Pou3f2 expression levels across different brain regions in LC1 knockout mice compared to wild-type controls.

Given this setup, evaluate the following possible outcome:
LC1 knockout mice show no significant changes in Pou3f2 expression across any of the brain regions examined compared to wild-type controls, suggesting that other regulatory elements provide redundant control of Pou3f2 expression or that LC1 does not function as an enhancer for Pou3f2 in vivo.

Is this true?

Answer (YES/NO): NO